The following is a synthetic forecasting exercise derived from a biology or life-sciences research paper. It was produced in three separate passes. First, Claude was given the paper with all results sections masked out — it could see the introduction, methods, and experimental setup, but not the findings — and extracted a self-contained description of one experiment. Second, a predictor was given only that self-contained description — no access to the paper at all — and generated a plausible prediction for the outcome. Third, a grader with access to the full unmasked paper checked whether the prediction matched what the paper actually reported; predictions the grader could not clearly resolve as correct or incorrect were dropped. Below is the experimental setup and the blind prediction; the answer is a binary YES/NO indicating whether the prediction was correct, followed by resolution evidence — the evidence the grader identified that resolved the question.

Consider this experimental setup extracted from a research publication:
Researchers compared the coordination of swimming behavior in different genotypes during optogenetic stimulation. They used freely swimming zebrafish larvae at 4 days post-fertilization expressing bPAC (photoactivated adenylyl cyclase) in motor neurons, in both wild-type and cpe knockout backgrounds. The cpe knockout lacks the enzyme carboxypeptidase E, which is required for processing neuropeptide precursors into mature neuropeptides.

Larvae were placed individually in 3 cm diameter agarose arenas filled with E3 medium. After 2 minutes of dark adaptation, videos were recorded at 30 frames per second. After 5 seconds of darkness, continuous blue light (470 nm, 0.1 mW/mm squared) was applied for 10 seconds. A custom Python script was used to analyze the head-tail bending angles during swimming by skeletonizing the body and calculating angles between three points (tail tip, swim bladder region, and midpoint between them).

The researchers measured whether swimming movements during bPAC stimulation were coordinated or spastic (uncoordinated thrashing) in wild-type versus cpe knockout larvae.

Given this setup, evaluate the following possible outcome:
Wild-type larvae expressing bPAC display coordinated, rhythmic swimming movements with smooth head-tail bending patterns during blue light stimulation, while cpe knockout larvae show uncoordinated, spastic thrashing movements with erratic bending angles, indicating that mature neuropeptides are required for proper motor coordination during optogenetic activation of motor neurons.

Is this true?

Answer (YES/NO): NO